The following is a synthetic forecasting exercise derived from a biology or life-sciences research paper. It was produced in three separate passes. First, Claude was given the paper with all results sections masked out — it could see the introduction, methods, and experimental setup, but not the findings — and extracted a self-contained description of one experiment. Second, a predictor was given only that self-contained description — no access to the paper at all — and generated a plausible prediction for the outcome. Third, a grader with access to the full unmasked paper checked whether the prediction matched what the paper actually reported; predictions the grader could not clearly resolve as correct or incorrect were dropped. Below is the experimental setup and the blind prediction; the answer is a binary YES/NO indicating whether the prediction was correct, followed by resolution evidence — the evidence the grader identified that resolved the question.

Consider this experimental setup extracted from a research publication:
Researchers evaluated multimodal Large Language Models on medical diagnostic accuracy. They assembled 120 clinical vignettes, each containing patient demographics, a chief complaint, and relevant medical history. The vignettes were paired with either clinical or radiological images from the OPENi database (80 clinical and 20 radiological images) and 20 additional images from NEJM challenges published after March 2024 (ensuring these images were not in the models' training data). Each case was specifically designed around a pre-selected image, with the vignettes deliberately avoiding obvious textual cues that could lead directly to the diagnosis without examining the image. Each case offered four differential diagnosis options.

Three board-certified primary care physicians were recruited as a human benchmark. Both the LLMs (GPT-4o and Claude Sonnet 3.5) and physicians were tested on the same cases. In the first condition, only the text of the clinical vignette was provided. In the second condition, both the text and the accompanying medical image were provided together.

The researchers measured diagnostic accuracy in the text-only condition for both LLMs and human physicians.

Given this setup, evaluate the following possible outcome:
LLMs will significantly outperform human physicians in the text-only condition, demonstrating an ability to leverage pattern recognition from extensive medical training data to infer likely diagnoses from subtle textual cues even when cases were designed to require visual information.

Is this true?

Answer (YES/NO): YES